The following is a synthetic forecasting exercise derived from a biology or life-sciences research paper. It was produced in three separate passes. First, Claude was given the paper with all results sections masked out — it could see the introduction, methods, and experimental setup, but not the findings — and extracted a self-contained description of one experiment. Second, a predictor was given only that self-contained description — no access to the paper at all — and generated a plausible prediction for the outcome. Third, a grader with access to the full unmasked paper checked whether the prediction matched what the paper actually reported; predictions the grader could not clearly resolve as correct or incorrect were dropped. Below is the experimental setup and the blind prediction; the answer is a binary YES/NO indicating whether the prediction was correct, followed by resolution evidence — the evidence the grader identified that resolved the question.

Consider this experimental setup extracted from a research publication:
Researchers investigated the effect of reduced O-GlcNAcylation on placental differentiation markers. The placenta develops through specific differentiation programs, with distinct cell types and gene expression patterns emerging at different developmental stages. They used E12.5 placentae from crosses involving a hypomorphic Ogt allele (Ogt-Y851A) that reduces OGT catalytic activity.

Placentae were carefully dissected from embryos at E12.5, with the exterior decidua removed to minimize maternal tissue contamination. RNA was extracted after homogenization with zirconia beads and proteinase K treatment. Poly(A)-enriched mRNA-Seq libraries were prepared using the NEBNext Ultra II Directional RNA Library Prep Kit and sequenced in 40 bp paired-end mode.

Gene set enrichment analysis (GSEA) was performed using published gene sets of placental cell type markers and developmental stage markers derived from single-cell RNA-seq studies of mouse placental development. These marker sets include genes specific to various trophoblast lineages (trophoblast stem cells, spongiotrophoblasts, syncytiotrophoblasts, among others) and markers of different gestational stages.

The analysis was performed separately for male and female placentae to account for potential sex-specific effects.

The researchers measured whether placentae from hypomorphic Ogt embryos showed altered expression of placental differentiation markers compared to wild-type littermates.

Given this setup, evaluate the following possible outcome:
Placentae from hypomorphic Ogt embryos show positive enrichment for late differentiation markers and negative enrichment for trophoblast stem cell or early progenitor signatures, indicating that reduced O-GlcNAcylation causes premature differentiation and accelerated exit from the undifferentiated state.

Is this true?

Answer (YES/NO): NO